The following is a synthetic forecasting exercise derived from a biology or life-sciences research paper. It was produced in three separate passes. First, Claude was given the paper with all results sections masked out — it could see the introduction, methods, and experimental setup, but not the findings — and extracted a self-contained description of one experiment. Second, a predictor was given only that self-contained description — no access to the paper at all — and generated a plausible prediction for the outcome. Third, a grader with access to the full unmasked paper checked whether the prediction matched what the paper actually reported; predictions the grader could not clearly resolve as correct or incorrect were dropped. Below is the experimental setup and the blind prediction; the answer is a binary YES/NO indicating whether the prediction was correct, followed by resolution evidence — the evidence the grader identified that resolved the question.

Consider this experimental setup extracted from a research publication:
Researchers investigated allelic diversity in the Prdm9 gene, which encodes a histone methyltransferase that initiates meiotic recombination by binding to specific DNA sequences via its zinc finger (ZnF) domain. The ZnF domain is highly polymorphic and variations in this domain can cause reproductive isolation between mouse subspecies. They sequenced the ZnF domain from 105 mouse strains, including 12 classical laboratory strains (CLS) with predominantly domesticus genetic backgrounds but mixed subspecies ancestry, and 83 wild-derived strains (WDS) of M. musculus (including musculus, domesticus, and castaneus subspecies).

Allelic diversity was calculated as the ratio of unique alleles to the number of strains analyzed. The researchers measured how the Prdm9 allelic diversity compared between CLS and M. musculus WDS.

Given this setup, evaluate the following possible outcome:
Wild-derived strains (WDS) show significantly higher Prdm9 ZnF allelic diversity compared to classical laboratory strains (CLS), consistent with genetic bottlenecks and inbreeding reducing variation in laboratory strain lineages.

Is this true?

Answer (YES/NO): YES